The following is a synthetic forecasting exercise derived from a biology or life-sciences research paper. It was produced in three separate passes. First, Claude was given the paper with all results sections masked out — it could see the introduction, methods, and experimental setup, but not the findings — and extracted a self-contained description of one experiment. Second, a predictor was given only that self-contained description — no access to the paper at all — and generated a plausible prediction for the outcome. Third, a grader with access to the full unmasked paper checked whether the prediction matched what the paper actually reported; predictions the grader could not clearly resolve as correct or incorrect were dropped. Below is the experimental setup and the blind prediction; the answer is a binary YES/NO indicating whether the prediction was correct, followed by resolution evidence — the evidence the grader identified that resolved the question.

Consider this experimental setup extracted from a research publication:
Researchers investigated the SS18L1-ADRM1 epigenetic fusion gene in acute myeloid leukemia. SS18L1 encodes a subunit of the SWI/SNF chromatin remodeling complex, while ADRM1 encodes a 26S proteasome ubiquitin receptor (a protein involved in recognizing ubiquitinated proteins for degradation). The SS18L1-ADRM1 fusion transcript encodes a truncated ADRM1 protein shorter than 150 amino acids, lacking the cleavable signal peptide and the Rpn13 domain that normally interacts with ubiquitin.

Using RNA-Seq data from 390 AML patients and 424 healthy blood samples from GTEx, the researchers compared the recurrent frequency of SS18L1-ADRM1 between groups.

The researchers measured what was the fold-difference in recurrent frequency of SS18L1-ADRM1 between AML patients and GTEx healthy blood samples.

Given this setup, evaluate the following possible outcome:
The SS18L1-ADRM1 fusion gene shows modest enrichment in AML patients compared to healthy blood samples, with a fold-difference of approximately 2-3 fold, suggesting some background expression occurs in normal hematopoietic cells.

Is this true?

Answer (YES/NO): NO